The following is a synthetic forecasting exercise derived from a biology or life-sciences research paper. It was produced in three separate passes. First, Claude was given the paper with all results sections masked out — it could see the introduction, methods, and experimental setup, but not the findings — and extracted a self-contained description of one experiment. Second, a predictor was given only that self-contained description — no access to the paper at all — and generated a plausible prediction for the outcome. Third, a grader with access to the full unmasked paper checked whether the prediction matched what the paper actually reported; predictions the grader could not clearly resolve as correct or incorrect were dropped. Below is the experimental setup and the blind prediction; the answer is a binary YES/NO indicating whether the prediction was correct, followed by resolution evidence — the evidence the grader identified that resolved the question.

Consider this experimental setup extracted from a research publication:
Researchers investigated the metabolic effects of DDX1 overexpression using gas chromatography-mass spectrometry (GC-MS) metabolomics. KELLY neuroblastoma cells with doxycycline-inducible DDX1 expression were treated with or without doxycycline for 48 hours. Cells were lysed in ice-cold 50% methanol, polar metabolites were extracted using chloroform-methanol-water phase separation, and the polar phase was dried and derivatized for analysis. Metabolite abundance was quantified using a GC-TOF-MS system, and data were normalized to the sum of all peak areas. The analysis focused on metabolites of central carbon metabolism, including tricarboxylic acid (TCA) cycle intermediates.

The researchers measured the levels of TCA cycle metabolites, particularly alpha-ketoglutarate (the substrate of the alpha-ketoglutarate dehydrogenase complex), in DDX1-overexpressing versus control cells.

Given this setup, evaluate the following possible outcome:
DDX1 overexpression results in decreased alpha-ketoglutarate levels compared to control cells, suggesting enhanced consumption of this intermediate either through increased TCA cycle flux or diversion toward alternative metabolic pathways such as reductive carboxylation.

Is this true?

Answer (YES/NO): NO